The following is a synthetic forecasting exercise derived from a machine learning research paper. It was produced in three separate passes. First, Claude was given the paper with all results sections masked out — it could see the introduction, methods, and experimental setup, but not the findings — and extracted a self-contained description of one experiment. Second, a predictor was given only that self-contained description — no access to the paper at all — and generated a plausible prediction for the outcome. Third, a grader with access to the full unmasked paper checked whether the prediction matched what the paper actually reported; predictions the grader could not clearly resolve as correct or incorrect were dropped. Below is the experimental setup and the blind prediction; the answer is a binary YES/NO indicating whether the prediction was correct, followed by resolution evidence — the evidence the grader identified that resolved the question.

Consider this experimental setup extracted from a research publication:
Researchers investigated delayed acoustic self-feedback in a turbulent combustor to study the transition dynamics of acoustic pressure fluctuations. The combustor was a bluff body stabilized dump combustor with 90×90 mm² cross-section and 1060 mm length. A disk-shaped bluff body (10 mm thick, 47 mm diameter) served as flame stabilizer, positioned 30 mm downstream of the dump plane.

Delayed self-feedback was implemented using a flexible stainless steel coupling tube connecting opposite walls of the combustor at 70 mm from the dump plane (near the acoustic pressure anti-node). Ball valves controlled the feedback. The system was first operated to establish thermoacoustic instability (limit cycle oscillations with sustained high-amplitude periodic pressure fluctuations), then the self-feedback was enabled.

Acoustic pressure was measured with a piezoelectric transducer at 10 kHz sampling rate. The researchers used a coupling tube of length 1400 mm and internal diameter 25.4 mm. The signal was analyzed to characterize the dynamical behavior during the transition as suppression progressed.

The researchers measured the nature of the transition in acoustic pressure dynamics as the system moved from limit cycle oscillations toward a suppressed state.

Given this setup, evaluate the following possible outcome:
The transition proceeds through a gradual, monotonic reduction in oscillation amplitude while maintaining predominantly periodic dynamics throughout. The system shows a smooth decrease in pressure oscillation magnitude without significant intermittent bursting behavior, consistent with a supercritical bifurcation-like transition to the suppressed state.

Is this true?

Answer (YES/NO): NO